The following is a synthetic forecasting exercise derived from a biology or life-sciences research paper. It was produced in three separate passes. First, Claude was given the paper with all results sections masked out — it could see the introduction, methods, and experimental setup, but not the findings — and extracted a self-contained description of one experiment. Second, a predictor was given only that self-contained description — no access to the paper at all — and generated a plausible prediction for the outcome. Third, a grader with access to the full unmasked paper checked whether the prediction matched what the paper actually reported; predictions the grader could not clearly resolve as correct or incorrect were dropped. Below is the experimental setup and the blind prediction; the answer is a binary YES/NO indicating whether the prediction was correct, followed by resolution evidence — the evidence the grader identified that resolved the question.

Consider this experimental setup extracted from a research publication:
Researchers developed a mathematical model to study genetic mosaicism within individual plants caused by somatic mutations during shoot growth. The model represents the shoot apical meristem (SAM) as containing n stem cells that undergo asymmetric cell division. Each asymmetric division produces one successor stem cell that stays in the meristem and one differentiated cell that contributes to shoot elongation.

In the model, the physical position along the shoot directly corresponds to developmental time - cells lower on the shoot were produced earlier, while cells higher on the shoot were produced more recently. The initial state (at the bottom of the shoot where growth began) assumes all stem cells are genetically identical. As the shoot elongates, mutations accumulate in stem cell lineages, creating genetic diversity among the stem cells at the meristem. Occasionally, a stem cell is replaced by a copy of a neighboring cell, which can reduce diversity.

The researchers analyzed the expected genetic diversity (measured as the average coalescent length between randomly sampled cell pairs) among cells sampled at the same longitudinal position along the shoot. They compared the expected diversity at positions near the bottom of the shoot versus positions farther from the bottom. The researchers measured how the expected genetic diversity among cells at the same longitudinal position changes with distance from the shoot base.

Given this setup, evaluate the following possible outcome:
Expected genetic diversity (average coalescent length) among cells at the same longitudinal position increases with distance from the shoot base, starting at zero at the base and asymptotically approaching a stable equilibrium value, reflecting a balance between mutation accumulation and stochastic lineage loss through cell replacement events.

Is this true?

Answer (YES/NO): YES